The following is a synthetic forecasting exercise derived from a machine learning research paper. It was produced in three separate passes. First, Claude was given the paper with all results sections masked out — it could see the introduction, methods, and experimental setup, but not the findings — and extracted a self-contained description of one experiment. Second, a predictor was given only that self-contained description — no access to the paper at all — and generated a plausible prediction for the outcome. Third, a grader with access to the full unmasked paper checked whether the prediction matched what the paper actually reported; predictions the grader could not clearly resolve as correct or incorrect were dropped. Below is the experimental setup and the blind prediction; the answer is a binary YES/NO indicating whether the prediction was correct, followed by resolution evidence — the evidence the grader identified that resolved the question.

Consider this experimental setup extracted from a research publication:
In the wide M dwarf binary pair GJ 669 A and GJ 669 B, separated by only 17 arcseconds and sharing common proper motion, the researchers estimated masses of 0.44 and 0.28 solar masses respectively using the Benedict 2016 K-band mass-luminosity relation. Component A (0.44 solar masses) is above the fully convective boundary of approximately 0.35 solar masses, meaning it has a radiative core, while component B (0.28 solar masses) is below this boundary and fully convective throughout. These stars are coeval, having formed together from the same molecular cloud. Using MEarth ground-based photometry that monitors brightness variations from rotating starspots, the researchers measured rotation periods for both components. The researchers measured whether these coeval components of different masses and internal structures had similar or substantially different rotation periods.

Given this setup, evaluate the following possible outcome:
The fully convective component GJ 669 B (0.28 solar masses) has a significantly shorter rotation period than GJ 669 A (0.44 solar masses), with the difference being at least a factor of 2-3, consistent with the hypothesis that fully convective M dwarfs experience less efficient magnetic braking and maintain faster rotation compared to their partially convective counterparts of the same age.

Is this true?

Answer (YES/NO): YES